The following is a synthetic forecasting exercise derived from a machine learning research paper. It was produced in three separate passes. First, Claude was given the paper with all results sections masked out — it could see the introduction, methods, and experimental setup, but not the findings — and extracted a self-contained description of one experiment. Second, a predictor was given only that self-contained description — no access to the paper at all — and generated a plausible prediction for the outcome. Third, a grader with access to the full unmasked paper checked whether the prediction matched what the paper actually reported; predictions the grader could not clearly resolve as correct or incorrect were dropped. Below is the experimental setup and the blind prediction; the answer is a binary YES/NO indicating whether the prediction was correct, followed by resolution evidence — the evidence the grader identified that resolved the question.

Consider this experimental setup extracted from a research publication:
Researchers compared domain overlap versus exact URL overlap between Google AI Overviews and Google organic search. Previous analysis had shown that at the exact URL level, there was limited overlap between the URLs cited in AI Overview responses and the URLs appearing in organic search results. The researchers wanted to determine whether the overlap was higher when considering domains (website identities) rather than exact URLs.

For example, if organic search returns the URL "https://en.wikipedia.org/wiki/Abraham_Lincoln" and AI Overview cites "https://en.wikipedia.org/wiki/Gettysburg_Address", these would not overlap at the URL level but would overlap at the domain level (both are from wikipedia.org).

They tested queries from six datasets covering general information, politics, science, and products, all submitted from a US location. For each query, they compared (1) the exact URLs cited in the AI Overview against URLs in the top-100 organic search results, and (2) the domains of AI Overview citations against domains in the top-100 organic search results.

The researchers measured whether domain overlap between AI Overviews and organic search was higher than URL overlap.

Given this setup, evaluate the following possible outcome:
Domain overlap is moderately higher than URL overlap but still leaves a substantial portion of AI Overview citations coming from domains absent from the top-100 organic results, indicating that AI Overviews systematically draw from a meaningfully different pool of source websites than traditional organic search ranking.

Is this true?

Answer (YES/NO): YES